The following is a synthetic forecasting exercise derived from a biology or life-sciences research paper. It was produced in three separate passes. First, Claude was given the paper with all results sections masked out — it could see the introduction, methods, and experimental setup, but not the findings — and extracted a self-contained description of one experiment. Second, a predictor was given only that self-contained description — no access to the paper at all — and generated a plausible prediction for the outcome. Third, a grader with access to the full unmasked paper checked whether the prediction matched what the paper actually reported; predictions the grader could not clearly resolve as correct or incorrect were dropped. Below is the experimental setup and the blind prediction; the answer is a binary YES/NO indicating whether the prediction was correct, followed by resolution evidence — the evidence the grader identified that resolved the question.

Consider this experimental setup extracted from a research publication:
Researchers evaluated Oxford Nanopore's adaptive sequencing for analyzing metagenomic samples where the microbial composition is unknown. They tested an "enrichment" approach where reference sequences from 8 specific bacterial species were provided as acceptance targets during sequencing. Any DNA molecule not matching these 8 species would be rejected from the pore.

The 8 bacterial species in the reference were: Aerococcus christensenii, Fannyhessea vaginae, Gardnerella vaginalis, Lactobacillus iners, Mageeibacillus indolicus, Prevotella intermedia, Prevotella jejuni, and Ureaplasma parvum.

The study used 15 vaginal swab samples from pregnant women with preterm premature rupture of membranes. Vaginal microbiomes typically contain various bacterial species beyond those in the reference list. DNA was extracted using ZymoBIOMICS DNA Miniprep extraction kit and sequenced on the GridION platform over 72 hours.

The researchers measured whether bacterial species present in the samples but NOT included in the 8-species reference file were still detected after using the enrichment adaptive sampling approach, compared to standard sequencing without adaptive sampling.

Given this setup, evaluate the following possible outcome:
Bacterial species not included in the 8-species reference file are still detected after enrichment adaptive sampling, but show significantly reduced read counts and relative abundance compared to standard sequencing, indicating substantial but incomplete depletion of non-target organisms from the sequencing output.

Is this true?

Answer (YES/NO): YES